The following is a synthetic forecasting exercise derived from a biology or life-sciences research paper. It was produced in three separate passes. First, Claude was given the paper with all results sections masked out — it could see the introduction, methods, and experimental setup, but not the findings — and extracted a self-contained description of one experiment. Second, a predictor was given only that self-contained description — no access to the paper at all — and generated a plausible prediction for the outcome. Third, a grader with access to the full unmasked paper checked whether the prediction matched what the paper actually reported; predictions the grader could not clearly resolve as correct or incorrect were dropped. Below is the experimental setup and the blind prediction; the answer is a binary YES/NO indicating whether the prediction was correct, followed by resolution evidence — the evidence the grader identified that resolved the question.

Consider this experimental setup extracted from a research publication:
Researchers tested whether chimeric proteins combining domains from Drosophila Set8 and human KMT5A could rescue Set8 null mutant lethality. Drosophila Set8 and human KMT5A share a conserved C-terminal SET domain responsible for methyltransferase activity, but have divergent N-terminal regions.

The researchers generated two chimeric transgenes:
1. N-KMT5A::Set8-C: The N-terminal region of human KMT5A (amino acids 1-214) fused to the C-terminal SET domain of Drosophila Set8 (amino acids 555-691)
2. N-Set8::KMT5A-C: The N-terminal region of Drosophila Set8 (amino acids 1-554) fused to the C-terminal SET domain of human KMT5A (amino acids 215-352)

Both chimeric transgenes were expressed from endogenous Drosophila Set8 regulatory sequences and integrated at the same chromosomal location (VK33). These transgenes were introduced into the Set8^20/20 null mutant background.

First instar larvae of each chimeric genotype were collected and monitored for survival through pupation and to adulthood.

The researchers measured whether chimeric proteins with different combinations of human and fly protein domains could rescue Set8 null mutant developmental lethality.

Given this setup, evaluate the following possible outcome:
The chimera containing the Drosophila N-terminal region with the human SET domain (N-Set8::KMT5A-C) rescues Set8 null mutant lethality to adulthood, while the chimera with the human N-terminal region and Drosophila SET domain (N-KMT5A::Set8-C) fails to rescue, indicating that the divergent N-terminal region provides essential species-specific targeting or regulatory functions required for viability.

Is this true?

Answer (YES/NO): NO